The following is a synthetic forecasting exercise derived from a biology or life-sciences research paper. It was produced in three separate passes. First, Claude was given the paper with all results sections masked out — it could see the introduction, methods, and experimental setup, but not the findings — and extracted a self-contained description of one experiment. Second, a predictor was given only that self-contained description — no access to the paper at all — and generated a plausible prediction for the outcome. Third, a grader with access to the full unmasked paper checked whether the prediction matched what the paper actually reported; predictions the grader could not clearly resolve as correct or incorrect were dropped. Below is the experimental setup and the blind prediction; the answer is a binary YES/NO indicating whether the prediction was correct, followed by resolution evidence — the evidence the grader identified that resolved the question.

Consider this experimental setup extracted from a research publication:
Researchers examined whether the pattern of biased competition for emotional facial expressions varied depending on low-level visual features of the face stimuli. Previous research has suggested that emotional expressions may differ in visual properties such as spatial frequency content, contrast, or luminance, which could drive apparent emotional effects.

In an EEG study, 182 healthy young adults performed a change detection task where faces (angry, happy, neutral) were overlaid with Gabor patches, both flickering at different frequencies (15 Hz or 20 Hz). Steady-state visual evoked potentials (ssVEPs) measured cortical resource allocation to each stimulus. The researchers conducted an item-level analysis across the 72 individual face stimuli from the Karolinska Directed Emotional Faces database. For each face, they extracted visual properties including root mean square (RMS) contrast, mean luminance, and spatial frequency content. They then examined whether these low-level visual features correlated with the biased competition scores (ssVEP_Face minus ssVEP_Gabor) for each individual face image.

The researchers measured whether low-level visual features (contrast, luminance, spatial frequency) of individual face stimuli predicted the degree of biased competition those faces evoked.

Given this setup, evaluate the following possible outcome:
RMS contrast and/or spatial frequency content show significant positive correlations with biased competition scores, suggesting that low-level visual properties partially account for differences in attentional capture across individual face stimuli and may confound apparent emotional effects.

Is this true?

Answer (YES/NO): NO